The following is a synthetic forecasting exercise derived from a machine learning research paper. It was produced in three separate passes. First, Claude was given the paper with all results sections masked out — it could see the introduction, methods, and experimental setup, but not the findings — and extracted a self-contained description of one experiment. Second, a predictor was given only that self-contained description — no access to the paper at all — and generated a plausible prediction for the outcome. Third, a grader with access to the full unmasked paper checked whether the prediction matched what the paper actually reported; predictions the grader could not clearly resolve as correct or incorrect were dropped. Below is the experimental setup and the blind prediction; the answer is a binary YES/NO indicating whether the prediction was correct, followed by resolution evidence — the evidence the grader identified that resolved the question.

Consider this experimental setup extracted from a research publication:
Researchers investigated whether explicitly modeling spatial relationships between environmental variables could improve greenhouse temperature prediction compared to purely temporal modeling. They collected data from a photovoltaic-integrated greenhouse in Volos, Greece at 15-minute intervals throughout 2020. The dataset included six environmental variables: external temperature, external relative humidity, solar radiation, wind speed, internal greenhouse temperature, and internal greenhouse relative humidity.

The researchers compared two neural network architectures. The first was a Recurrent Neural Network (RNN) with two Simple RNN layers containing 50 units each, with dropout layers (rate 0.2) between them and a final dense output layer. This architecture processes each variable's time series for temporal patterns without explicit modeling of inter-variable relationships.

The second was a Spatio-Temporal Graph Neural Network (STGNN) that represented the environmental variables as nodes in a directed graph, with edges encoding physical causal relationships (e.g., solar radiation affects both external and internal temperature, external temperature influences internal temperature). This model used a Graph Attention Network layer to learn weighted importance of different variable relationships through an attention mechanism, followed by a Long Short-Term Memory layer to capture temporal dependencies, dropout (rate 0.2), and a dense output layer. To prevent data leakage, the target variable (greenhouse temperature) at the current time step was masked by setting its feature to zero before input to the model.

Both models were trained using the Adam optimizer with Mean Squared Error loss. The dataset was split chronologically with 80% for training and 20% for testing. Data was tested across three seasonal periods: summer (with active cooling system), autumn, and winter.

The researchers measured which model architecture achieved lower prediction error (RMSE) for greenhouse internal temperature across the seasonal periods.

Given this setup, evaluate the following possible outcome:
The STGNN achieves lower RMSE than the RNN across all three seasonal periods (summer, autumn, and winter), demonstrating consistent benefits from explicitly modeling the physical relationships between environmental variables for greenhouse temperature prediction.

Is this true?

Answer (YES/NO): NO